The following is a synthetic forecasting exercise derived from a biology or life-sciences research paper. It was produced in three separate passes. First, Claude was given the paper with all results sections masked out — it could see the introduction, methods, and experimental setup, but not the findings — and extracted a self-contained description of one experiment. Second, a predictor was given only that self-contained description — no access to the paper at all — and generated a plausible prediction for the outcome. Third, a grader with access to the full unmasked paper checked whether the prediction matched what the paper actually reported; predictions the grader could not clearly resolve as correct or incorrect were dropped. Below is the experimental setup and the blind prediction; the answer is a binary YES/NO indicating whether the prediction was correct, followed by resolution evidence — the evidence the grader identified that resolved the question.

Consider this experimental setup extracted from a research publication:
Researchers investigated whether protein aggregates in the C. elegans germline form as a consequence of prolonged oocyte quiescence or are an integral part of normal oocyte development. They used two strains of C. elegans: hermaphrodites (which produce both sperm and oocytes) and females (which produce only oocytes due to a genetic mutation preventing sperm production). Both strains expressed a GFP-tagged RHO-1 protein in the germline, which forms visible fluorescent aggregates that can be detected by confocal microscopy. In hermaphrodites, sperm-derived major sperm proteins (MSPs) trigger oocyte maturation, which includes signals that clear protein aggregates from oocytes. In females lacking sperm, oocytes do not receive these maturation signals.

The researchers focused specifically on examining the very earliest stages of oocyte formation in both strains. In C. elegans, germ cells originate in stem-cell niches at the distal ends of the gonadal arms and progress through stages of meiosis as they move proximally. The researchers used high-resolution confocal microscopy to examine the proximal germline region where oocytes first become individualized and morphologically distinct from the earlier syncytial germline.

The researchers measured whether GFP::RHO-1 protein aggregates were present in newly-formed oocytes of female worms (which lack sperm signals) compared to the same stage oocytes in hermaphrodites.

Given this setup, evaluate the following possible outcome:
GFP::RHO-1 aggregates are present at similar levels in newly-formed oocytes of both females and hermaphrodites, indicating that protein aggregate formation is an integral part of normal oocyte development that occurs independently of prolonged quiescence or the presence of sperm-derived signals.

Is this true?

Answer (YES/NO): NO